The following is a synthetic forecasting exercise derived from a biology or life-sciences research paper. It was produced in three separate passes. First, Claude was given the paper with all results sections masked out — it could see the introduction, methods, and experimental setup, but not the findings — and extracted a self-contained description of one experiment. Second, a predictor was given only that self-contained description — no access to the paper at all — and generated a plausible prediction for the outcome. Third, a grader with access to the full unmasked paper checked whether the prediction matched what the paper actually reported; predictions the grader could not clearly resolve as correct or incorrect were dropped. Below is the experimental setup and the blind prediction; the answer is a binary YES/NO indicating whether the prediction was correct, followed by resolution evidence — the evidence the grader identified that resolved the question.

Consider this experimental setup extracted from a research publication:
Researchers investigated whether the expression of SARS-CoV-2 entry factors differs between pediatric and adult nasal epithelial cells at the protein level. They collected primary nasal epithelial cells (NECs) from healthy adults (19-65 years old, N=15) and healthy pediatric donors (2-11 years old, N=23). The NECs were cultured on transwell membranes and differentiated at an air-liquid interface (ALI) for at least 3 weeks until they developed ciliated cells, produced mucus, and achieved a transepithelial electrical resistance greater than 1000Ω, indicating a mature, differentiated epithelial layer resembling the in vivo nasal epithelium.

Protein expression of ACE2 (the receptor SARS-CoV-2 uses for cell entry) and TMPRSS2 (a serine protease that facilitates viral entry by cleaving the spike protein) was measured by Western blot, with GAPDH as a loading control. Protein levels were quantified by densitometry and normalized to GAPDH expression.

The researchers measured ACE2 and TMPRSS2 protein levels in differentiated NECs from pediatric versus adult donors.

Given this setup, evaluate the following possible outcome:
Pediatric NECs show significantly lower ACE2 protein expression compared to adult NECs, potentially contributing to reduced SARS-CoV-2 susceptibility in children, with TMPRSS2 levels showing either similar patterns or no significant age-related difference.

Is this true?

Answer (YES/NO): NO